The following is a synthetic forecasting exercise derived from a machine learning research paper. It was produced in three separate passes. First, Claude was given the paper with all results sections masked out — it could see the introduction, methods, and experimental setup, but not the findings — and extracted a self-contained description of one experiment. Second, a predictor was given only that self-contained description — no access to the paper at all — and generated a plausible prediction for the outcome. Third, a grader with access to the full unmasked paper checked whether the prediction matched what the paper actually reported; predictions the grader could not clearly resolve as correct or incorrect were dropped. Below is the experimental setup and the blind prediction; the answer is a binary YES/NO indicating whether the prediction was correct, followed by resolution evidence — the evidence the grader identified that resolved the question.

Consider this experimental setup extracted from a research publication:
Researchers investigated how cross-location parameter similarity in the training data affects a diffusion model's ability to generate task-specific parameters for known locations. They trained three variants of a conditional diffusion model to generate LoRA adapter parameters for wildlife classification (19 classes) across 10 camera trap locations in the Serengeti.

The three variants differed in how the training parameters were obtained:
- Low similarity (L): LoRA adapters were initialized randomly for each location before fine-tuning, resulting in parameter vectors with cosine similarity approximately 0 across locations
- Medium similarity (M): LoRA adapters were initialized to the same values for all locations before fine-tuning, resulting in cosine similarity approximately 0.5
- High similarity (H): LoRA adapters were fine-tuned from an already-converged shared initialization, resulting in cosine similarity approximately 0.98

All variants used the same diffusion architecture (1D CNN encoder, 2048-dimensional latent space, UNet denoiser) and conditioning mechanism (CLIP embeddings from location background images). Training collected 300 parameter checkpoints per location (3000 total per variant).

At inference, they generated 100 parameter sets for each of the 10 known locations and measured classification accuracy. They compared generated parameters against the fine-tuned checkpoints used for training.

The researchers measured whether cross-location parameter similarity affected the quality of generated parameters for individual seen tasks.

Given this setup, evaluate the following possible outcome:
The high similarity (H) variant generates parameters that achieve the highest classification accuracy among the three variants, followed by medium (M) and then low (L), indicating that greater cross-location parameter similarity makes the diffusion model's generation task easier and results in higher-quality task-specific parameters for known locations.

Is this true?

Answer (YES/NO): NO